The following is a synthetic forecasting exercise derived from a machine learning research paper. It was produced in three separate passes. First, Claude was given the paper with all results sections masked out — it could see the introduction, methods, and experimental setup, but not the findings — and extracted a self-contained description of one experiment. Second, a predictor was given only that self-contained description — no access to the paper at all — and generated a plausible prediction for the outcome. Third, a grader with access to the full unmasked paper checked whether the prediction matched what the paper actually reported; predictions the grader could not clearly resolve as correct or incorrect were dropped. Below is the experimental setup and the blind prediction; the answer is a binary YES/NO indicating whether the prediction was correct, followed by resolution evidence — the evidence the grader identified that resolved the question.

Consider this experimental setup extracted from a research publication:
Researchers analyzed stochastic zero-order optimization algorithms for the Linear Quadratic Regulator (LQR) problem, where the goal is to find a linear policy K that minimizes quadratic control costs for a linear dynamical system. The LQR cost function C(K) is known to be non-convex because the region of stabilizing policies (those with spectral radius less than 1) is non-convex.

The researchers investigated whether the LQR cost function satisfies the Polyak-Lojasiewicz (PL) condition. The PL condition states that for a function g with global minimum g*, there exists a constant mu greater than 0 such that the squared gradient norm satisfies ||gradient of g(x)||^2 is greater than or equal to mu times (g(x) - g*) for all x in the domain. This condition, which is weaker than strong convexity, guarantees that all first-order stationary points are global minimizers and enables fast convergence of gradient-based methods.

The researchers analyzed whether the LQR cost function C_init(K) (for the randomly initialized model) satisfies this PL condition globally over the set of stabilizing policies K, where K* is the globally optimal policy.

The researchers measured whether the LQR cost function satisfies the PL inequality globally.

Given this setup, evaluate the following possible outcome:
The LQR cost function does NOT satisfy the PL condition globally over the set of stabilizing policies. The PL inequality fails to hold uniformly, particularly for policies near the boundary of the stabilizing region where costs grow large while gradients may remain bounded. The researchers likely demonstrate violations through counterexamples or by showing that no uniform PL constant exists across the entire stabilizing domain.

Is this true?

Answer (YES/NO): NO